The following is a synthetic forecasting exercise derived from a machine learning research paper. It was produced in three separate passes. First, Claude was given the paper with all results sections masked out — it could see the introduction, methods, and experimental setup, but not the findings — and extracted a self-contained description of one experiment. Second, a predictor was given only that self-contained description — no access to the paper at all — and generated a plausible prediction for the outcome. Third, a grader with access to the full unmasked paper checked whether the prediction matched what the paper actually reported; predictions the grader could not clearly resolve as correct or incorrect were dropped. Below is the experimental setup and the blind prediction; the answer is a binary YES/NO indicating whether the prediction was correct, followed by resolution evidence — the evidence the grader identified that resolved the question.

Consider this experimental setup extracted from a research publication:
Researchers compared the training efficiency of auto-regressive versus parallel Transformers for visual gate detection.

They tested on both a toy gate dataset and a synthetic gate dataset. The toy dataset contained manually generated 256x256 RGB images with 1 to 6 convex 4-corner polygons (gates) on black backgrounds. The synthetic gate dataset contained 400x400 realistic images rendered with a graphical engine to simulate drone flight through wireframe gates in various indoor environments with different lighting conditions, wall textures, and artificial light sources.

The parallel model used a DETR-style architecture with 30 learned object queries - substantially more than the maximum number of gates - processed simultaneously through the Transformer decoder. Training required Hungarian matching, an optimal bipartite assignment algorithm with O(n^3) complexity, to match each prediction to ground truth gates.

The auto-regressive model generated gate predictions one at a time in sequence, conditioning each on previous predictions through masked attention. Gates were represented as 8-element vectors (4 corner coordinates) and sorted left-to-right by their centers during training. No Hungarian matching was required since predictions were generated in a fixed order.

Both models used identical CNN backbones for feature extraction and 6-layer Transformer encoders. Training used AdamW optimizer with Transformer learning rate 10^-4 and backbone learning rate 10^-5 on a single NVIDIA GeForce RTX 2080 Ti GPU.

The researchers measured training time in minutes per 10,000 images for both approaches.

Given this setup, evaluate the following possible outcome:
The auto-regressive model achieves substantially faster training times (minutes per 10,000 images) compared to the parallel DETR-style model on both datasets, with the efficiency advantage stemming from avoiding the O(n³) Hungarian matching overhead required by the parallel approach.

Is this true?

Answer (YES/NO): YES